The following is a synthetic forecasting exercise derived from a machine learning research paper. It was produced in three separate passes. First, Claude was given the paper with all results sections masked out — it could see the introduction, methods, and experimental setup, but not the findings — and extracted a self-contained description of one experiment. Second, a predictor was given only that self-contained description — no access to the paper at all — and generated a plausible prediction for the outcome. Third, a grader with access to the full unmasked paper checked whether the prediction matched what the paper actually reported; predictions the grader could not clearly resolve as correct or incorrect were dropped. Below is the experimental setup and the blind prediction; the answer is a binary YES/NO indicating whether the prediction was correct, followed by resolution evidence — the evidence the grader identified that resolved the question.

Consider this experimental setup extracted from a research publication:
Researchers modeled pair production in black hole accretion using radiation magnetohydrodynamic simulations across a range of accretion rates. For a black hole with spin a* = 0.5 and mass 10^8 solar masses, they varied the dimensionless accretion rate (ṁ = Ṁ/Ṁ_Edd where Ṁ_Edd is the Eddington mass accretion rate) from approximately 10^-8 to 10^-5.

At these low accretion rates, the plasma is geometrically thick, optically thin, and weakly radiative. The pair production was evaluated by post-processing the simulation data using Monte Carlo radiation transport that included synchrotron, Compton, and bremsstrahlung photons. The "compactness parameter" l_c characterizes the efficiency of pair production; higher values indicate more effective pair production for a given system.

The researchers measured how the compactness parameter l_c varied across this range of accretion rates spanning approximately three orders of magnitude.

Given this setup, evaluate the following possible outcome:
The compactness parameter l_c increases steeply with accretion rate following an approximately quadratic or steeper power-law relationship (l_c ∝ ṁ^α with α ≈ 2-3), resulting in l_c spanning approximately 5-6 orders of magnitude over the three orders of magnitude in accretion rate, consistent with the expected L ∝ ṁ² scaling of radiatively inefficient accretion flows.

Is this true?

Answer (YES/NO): NO